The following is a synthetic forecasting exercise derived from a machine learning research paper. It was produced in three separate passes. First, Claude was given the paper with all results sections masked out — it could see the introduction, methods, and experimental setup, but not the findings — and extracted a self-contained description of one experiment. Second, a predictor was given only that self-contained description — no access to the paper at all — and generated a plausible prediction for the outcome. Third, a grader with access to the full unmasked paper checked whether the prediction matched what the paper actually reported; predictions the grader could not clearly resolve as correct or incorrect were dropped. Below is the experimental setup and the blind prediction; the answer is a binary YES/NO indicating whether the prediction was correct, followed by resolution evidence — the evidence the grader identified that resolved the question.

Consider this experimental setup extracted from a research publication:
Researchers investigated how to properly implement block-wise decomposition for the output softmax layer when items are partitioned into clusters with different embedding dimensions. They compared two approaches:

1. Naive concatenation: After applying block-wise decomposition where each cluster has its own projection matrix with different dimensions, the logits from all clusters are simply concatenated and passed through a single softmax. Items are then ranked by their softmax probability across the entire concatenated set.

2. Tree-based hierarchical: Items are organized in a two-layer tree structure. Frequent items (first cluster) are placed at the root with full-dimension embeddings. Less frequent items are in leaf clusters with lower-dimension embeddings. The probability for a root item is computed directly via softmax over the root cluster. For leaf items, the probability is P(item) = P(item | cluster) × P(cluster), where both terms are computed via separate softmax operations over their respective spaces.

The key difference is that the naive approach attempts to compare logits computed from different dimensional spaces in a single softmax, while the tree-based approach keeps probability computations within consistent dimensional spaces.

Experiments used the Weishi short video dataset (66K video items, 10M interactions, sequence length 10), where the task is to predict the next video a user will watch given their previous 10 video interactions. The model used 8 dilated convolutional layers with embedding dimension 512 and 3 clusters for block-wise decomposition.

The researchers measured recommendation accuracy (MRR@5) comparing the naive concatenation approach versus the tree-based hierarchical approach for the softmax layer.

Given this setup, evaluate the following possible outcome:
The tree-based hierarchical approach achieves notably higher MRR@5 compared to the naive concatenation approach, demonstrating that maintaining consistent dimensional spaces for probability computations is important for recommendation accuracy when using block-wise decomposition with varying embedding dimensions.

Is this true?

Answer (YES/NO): YES